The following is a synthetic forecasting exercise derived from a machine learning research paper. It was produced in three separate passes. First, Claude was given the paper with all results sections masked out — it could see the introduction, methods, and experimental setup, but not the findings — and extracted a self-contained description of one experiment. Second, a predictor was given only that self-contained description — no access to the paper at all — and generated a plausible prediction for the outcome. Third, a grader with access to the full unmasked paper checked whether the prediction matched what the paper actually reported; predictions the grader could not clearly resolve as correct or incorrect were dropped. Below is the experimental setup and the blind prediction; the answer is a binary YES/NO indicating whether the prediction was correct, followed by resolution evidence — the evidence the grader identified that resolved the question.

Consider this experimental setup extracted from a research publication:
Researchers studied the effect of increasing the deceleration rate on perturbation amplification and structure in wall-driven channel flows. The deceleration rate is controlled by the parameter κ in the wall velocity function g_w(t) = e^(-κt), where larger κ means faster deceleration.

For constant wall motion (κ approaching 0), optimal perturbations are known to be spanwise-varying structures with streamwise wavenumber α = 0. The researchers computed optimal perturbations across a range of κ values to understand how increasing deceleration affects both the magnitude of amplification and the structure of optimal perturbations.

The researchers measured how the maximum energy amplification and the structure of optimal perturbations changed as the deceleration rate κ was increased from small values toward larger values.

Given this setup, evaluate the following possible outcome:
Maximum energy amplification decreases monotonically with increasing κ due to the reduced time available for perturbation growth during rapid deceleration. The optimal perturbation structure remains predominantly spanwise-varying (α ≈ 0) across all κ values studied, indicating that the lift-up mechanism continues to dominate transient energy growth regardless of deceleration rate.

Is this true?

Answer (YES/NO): NO